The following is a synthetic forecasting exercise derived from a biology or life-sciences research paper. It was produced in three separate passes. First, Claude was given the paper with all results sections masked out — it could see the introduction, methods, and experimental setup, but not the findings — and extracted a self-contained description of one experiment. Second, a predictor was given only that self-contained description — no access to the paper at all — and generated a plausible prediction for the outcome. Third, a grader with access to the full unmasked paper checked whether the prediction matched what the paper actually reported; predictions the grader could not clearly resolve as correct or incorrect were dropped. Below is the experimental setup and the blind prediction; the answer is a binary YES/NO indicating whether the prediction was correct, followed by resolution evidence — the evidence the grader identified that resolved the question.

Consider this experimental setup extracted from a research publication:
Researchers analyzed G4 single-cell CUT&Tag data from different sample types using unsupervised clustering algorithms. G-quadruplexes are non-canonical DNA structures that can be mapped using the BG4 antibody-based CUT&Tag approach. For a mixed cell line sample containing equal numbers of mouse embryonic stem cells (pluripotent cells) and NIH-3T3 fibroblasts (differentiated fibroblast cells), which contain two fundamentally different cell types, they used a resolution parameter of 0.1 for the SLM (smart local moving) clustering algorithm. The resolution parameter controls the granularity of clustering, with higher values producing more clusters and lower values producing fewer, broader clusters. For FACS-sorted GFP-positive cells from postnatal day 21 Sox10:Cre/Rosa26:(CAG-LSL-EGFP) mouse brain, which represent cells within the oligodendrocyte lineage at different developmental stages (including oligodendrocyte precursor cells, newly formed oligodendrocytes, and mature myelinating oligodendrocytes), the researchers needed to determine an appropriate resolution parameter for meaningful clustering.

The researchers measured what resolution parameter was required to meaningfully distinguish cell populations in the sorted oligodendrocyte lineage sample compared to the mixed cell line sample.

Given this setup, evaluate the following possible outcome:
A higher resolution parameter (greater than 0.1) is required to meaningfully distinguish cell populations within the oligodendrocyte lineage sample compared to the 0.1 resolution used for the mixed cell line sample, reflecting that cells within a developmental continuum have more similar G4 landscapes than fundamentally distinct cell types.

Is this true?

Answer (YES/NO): YES